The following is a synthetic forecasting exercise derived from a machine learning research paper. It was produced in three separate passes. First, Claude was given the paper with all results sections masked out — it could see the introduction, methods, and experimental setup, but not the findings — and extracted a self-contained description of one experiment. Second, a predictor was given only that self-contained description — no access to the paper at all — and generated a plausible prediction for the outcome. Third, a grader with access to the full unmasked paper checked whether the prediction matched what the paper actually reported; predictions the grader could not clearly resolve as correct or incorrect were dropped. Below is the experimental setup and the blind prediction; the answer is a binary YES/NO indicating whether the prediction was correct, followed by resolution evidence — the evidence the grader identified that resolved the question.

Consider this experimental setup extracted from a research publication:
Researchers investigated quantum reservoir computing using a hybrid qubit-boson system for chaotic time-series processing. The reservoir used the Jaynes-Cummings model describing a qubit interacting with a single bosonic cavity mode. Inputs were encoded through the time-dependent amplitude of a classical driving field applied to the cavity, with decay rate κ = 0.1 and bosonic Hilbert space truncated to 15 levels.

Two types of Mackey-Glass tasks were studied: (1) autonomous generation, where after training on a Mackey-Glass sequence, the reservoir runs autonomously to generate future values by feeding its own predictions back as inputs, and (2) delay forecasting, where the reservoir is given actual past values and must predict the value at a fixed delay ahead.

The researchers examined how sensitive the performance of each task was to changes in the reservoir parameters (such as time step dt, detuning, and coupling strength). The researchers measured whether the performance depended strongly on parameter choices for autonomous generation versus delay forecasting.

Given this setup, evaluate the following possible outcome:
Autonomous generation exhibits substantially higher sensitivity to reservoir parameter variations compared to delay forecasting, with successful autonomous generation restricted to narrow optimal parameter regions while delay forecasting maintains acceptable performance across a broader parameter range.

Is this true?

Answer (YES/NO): NO